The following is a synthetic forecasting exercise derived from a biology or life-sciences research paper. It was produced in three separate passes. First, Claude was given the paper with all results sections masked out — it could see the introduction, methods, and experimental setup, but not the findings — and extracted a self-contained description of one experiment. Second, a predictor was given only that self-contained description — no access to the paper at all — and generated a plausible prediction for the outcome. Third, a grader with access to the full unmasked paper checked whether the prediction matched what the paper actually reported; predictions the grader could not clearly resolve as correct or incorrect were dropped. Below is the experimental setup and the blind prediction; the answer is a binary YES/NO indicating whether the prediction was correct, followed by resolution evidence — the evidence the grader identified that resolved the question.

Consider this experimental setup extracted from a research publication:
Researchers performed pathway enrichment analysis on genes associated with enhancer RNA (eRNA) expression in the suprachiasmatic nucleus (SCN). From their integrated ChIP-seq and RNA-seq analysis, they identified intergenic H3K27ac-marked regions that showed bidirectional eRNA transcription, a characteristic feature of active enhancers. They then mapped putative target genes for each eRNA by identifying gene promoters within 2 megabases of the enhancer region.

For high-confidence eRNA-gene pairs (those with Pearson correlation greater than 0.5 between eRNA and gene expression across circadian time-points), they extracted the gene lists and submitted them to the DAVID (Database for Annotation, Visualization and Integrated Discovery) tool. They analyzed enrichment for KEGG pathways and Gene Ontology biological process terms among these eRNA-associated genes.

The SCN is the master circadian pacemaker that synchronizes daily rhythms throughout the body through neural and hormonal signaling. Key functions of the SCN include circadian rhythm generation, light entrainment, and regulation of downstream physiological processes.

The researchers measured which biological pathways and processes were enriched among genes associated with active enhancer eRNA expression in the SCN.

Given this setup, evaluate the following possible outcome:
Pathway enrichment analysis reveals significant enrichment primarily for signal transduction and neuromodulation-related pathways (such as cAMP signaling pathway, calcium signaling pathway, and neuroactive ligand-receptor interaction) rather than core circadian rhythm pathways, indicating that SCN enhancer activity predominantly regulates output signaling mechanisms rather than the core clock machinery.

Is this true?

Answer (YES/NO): NO